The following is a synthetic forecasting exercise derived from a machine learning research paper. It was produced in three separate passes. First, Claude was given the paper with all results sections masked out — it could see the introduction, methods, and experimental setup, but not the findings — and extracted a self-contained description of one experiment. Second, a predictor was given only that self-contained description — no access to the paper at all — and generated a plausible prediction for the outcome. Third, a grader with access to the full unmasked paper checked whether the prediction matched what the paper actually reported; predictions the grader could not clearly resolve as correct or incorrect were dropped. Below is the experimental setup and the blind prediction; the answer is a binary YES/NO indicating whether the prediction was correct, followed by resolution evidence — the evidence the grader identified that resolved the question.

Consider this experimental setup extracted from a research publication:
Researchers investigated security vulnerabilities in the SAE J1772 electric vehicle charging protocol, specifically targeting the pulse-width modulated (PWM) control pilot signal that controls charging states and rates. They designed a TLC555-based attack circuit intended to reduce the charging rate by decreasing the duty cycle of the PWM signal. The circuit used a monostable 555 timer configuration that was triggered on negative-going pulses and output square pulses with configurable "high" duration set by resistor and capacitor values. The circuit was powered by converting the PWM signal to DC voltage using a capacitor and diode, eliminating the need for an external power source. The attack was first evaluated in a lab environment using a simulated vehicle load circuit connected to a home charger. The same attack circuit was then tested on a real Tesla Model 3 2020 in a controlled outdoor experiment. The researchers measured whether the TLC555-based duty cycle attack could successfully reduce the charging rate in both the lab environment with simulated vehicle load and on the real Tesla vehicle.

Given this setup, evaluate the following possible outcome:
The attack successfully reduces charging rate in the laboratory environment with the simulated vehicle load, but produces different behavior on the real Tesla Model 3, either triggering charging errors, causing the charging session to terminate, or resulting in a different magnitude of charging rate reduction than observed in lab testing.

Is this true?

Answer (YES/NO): YES